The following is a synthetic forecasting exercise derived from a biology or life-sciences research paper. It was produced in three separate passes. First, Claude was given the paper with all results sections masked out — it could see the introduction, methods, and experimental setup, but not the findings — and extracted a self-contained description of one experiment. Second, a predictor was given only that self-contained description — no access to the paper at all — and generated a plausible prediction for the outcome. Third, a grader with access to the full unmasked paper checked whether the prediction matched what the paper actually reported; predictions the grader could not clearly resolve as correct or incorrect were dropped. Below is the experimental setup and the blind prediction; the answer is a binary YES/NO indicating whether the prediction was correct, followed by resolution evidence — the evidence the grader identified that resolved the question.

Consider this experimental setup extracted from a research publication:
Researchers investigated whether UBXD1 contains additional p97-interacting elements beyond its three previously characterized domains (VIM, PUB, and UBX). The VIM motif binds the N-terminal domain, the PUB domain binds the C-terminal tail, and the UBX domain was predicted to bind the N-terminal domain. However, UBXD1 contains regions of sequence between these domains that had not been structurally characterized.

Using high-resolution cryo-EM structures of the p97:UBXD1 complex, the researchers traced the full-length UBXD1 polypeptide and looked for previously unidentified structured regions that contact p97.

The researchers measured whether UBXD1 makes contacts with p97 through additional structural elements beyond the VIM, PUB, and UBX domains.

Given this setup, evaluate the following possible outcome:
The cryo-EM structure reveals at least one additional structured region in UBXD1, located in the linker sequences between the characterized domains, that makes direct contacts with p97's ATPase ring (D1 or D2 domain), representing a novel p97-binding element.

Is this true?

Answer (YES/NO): YES